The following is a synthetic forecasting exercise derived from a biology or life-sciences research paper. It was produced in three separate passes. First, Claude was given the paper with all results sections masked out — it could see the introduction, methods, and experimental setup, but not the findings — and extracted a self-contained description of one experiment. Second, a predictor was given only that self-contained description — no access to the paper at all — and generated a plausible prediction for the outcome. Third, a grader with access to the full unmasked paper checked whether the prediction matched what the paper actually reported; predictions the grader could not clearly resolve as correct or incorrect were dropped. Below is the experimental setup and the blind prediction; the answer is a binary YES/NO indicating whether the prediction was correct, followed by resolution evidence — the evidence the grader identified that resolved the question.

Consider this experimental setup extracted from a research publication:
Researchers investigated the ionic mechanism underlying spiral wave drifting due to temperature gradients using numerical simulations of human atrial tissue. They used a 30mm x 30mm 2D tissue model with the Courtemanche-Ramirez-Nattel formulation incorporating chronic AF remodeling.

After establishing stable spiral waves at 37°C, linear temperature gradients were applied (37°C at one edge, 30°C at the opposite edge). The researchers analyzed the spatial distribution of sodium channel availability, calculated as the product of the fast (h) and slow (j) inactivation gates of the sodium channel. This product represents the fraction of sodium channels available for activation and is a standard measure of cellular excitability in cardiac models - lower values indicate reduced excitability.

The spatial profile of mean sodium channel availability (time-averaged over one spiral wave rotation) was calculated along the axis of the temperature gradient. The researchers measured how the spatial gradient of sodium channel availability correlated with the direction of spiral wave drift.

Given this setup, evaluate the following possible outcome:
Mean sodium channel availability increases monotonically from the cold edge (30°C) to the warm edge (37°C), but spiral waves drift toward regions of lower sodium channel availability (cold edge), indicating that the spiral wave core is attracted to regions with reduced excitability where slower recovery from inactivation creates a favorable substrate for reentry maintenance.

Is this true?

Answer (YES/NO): YES